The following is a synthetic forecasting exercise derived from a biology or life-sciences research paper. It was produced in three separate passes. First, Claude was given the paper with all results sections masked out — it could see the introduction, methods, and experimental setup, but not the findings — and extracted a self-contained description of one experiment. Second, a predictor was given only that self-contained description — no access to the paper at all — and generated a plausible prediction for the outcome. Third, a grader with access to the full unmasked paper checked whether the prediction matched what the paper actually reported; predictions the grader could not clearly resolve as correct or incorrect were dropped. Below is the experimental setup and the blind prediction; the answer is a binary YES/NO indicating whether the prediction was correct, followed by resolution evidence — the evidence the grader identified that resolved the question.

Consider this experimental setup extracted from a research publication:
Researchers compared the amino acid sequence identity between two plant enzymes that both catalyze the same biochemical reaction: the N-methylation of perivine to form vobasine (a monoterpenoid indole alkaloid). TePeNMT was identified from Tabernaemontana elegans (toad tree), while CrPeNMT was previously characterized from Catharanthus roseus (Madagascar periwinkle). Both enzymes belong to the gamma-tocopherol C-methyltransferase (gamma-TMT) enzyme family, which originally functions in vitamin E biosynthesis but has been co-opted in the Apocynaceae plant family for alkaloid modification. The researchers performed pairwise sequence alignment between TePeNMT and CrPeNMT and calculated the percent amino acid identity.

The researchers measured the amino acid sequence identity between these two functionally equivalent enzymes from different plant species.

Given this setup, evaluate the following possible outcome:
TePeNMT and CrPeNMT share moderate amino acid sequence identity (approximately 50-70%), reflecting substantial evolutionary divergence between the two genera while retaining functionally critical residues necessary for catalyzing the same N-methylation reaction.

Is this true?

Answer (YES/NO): YES